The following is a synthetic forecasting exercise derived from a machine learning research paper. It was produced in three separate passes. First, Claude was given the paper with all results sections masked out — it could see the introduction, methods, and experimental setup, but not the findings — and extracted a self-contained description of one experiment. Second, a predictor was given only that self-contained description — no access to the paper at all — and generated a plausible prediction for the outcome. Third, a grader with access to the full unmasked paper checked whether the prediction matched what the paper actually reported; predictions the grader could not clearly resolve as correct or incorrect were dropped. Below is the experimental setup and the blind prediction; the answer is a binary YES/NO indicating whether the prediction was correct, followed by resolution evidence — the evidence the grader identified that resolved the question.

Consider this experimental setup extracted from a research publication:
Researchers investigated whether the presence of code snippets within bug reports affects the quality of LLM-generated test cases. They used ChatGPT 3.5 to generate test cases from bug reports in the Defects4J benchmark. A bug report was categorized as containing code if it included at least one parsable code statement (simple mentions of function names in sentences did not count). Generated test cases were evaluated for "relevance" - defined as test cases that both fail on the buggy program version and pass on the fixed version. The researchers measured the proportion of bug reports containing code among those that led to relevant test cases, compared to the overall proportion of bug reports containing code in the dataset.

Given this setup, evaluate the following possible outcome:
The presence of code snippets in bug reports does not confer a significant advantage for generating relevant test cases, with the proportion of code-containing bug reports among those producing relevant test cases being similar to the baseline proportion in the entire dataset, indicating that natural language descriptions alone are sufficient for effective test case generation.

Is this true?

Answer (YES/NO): NO